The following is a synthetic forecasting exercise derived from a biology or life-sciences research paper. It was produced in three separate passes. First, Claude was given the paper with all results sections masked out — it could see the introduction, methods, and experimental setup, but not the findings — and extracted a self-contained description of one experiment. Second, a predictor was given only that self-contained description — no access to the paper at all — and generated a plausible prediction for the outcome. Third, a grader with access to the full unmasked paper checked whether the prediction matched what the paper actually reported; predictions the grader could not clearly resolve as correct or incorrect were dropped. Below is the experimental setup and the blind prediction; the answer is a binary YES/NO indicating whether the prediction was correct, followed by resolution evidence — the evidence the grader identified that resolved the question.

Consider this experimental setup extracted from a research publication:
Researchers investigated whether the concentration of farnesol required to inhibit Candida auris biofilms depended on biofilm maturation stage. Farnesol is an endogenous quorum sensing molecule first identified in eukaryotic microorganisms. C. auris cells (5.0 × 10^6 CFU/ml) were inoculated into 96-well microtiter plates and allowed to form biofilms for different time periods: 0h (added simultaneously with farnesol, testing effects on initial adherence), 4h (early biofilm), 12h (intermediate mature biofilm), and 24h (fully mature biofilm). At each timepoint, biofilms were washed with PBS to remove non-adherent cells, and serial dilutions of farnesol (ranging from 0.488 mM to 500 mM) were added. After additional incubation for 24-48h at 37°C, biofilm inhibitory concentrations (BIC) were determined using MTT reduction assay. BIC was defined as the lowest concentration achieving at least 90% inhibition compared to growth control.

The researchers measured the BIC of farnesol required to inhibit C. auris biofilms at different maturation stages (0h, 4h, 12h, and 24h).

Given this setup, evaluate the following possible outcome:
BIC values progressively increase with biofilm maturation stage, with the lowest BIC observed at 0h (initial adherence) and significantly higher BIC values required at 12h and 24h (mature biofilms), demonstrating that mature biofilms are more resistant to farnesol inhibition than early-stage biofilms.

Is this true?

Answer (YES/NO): YES